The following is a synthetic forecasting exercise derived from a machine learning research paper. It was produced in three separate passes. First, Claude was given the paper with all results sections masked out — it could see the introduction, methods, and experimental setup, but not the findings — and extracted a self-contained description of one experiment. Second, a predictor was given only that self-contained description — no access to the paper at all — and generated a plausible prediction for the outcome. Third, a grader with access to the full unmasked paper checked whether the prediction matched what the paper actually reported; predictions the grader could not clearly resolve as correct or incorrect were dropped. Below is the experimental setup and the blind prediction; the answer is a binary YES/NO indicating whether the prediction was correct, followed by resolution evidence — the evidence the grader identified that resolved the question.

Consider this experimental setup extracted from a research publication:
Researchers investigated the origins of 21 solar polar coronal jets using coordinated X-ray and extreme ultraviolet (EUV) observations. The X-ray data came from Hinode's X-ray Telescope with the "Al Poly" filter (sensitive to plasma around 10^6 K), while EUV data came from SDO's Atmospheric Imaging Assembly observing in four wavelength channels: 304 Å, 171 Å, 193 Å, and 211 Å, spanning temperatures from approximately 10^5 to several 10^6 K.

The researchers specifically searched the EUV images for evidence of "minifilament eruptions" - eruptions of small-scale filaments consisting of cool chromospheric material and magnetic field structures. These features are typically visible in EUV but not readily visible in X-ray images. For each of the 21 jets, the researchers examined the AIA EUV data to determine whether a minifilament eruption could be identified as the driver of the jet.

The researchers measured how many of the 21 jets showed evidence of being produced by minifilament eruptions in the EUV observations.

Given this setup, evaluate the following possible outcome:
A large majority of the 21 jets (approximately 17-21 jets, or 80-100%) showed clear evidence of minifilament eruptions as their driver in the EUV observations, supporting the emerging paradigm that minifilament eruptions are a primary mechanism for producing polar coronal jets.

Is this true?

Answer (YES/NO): YES